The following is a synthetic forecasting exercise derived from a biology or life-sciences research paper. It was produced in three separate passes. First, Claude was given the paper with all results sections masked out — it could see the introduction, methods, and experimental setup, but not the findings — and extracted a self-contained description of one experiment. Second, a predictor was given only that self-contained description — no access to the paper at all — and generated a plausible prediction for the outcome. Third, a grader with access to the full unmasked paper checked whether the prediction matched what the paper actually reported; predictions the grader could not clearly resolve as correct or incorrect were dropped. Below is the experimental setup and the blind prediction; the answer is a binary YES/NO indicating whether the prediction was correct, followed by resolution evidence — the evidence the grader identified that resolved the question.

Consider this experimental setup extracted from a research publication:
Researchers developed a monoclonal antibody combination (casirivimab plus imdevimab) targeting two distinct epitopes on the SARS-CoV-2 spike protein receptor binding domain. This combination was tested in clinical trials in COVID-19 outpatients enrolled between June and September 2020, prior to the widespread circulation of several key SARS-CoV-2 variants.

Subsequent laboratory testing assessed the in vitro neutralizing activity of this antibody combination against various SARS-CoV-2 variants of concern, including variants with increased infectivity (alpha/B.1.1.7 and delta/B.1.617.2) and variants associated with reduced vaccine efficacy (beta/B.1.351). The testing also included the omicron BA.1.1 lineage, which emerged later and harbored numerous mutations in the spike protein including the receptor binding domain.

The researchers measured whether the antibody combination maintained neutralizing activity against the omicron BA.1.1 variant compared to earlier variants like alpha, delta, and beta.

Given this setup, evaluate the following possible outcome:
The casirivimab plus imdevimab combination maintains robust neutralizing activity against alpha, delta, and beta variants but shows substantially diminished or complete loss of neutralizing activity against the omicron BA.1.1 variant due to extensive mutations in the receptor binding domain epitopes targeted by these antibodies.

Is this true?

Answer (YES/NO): YES